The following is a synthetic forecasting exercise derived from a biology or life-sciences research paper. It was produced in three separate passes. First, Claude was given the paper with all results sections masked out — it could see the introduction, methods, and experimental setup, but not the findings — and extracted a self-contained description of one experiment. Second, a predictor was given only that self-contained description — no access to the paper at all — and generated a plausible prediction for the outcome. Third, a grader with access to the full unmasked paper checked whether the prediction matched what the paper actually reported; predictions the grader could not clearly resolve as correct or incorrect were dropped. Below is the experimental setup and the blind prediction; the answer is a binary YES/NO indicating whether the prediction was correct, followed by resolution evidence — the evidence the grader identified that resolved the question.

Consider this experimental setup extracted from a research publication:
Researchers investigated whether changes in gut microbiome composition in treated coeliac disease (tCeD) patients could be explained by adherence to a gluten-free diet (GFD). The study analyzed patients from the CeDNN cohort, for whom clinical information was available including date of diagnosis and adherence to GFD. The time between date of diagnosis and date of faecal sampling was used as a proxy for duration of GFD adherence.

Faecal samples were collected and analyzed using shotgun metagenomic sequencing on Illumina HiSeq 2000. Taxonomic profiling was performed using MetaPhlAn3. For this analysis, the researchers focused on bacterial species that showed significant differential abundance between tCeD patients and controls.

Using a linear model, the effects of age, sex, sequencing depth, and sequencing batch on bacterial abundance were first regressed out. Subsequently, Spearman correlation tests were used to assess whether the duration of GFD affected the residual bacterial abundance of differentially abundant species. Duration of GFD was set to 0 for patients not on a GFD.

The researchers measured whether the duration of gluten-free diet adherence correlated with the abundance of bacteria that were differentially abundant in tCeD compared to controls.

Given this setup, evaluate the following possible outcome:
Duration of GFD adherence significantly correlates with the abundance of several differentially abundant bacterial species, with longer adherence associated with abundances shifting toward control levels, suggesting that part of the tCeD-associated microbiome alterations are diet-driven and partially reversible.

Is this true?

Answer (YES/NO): NO